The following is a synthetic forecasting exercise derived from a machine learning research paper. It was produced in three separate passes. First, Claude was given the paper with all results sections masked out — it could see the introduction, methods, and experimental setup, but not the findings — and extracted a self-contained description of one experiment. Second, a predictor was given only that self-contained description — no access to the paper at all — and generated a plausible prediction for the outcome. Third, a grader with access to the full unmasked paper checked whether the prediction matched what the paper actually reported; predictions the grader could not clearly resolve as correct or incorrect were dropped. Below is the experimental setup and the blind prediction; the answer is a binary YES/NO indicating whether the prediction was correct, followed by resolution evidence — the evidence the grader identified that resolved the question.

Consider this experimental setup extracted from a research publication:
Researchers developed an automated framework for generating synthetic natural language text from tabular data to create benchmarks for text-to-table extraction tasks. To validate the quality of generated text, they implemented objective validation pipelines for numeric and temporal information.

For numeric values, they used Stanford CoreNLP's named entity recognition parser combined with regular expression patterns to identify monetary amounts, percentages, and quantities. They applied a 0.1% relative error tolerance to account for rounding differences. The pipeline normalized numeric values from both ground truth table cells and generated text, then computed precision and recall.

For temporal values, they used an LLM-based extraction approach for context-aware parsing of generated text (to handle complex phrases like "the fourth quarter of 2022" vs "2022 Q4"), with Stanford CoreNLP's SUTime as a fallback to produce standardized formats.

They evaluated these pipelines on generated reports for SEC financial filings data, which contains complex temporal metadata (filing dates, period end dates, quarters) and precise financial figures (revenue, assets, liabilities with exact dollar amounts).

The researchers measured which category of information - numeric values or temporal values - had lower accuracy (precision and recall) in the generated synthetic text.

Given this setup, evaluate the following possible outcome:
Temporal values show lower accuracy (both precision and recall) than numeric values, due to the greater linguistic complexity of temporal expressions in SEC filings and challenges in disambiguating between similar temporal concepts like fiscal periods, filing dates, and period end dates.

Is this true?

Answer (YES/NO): NO